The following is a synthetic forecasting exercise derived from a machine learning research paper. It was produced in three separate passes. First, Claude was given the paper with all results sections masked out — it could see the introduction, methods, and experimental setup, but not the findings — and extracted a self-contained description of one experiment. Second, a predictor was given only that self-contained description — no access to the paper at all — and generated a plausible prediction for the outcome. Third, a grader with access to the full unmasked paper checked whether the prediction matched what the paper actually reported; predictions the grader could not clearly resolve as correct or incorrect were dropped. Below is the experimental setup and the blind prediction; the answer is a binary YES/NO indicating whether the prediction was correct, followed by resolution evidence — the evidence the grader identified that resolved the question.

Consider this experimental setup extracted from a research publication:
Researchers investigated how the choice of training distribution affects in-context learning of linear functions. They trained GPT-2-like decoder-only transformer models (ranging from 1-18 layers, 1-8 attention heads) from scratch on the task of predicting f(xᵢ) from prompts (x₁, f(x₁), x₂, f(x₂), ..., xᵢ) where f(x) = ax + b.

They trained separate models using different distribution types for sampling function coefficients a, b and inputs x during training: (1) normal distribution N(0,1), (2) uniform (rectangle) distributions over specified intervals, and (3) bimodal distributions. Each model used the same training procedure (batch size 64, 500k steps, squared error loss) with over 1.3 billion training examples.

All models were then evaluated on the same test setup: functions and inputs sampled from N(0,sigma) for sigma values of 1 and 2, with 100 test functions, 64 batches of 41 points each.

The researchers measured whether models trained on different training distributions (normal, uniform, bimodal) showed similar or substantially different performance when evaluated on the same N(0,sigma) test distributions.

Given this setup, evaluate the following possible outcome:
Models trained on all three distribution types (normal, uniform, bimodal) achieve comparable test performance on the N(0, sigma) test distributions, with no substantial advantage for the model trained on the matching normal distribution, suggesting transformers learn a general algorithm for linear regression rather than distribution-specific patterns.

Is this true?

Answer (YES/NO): NO